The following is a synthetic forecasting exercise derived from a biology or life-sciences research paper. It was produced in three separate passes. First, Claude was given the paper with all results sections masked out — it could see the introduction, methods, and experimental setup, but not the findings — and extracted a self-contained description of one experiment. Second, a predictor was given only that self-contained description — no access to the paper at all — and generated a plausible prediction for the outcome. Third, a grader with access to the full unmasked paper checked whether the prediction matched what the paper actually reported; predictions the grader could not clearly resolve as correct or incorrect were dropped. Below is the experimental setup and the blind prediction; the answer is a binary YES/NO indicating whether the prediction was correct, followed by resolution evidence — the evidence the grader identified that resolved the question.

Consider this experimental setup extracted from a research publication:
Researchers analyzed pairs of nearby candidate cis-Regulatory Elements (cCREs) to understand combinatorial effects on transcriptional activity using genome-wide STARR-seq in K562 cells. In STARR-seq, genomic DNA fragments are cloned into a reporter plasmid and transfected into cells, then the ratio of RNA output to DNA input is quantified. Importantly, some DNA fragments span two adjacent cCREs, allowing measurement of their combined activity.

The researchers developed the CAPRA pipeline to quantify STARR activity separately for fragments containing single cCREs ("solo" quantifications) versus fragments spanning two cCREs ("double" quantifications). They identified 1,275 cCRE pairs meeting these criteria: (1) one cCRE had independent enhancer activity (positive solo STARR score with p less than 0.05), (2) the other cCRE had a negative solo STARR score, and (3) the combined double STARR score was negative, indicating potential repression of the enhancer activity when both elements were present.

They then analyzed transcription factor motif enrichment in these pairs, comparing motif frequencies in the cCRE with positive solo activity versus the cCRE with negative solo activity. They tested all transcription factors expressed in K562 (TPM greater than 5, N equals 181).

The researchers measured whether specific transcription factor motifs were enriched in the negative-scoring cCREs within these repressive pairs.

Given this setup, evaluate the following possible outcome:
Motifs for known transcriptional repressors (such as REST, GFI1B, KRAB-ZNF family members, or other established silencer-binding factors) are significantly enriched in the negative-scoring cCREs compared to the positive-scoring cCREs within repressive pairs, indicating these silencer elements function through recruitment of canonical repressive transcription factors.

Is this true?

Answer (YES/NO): YES